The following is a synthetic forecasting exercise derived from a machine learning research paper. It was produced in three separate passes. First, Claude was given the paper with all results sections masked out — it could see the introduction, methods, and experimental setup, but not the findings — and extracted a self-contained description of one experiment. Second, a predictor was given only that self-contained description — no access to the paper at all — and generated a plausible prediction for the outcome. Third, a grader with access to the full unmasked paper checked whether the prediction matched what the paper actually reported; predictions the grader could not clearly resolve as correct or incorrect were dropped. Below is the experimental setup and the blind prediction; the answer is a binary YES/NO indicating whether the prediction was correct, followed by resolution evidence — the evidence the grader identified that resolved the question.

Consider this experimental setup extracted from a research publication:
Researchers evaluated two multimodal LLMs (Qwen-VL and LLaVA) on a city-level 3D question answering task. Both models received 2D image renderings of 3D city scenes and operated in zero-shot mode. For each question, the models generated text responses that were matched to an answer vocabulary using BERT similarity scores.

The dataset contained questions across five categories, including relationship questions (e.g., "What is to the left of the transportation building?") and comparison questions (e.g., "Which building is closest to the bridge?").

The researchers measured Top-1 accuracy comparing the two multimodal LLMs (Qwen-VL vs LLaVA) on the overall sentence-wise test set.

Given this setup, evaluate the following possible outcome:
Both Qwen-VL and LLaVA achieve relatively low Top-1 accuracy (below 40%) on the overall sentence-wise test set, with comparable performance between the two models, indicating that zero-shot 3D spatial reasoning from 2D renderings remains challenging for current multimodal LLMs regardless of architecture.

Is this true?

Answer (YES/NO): YES